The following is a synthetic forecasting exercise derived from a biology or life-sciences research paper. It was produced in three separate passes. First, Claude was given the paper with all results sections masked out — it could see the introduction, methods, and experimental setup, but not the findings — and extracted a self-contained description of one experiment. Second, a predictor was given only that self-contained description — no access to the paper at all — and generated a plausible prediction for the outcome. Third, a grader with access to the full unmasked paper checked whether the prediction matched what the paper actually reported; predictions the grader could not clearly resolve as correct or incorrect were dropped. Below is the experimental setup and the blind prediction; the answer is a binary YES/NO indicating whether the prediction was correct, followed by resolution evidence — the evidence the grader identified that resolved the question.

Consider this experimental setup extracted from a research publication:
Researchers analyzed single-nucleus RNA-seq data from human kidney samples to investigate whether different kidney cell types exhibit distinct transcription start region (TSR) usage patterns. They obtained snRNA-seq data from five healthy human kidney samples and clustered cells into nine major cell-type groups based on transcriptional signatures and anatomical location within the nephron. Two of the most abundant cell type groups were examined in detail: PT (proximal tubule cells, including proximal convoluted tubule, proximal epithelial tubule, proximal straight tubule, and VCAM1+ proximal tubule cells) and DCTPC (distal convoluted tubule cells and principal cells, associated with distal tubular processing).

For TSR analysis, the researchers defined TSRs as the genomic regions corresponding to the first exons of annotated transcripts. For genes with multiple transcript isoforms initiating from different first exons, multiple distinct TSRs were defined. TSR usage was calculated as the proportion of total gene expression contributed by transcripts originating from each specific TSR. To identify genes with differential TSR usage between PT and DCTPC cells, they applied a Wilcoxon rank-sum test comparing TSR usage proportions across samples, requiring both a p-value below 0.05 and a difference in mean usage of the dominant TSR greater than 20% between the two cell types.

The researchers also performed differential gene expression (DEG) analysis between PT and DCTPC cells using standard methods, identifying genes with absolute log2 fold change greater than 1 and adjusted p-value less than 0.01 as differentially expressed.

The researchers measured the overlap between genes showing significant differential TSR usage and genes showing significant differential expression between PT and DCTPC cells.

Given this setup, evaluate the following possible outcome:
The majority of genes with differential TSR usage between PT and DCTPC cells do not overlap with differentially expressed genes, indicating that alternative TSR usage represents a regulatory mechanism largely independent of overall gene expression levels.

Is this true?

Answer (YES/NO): YES